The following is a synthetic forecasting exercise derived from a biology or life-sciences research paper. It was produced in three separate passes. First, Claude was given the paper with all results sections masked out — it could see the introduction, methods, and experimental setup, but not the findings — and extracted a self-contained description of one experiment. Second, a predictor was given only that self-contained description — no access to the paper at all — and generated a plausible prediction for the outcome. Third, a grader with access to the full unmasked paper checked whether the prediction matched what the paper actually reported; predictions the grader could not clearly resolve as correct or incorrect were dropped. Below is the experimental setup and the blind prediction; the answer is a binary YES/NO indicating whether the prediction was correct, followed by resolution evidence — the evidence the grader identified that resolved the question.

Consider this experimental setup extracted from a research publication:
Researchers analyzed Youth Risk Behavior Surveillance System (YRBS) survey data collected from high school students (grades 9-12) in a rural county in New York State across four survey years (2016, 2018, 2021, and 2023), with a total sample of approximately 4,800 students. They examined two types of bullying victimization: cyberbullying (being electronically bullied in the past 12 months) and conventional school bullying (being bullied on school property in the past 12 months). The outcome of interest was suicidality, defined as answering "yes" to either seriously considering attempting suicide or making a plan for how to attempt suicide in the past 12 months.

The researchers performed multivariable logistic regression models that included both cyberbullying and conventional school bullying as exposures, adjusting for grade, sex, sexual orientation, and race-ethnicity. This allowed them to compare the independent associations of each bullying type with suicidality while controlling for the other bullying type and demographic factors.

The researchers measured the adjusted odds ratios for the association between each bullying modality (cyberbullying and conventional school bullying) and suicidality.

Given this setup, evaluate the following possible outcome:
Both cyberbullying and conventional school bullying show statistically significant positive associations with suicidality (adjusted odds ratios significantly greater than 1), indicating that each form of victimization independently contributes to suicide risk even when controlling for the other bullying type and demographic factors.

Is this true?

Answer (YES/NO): YES